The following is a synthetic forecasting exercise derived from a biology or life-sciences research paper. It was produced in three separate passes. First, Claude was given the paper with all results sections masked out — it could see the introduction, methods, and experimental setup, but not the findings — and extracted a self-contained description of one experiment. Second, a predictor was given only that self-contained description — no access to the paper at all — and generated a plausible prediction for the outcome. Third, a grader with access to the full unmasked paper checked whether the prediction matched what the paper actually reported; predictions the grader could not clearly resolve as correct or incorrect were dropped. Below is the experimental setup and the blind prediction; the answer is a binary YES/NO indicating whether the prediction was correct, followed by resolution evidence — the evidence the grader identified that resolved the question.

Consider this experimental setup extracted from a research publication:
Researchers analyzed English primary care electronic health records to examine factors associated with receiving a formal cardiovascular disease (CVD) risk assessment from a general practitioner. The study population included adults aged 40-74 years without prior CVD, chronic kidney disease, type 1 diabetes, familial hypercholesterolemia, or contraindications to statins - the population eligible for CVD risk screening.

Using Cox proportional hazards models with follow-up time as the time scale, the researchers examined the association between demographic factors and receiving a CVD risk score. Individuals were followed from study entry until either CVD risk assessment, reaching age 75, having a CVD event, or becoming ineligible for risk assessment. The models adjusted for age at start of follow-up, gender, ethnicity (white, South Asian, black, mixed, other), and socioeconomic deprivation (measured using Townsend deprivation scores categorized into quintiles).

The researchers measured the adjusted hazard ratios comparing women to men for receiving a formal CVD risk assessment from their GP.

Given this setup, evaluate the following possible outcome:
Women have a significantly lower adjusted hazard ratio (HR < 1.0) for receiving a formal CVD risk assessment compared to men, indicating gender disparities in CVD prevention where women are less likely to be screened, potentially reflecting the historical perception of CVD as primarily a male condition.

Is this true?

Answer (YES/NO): NO